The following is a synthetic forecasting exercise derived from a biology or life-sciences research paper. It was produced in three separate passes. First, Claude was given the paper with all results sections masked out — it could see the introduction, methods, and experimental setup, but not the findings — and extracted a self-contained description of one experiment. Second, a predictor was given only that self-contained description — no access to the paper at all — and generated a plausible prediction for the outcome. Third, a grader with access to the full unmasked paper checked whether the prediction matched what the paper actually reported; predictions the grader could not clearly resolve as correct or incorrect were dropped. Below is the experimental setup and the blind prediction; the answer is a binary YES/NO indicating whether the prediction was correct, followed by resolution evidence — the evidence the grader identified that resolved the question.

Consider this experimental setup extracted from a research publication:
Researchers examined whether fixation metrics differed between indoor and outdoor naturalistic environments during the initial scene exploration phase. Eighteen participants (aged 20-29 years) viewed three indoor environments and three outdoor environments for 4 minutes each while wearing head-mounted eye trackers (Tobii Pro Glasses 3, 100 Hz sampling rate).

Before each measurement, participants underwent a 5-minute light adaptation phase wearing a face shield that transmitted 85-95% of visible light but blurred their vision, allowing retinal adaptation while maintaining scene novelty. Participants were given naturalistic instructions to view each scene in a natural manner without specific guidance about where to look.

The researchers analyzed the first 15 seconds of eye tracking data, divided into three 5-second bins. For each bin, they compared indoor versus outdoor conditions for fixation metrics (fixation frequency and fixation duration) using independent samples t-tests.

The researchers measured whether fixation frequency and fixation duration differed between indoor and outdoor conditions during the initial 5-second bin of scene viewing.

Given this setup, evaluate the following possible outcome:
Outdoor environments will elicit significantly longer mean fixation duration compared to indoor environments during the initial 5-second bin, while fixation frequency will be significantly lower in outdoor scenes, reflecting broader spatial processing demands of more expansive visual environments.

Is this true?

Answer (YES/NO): NO